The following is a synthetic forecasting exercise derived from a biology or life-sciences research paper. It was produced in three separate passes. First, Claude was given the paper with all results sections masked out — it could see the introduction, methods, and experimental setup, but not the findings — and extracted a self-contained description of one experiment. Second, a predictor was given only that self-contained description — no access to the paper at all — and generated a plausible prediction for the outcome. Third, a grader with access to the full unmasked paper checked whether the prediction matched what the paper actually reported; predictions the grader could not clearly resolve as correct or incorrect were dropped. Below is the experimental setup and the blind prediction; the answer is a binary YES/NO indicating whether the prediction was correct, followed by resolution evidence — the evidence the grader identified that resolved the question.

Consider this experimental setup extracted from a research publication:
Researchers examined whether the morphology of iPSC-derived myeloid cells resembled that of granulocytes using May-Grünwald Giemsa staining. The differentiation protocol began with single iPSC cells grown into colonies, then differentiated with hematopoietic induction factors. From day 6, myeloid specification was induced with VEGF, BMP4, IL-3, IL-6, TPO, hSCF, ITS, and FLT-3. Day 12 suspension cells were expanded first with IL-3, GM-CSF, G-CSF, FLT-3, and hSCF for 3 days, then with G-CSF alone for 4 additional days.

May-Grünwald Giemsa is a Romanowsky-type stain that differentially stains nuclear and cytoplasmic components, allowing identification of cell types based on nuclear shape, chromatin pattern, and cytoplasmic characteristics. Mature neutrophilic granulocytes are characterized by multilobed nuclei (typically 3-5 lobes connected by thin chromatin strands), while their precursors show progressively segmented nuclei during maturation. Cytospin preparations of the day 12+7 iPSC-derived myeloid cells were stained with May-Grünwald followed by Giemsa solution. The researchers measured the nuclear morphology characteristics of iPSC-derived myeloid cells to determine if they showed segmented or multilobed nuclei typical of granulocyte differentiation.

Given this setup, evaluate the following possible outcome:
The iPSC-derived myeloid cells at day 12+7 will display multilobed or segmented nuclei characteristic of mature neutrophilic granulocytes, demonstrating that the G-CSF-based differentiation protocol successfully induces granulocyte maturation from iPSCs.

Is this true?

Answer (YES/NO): YES